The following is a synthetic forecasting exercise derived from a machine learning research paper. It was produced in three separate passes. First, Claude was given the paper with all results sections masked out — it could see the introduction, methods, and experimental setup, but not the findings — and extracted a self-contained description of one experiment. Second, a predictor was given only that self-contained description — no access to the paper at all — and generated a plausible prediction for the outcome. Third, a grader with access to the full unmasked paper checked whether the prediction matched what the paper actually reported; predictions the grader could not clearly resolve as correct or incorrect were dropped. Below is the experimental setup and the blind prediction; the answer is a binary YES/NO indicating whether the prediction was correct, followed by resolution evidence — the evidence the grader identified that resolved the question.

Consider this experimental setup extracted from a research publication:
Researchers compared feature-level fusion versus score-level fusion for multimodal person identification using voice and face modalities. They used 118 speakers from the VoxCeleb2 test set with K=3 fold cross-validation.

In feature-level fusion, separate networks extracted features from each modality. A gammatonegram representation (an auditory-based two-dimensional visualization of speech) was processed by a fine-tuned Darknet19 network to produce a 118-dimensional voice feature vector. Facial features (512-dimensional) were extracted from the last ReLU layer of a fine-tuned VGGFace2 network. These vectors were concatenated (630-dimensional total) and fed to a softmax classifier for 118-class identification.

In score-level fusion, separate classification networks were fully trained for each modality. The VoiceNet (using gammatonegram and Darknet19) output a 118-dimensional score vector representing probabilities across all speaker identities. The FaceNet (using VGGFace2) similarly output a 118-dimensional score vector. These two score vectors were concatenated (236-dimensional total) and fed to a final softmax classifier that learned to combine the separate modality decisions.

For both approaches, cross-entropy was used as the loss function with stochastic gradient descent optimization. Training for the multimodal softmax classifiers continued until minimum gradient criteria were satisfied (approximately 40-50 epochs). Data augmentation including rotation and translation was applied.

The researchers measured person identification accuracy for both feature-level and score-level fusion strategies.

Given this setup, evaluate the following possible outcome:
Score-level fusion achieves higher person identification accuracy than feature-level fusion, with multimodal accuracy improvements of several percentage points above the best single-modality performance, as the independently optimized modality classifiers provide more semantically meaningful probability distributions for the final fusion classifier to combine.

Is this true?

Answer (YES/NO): NO